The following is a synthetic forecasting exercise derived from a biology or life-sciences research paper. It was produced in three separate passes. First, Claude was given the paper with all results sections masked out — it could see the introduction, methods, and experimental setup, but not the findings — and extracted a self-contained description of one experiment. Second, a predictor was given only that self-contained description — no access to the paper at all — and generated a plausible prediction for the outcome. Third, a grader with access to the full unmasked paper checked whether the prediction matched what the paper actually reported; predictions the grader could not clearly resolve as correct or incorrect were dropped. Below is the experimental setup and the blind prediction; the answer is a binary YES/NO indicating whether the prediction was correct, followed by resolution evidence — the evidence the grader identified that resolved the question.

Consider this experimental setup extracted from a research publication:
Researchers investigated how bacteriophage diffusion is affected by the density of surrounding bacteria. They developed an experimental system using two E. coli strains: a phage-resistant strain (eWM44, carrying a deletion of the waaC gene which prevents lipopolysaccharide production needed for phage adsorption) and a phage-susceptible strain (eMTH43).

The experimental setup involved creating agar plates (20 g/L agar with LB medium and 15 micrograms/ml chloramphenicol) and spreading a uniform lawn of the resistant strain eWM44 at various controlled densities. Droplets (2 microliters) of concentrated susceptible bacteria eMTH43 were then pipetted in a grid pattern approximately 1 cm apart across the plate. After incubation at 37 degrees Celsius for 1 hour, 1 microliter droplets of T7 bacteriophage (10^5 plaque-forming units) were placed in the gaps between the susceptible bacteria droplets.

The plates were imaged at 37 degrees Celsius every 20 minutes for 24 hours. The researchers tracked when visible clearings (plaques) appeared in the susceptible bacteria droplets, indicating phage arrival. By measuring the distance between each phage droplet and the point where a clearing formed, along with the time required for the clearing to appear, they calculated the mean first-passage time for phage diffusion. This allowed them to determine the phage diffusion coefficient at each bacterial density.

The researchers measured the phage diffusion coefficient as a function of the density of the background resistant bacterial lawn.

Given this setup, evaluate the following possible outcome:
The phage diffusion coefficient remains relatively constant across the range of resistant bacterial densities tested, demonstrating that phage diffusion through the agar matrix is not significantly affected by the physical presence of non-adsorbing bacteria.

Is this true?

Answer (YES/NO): NO